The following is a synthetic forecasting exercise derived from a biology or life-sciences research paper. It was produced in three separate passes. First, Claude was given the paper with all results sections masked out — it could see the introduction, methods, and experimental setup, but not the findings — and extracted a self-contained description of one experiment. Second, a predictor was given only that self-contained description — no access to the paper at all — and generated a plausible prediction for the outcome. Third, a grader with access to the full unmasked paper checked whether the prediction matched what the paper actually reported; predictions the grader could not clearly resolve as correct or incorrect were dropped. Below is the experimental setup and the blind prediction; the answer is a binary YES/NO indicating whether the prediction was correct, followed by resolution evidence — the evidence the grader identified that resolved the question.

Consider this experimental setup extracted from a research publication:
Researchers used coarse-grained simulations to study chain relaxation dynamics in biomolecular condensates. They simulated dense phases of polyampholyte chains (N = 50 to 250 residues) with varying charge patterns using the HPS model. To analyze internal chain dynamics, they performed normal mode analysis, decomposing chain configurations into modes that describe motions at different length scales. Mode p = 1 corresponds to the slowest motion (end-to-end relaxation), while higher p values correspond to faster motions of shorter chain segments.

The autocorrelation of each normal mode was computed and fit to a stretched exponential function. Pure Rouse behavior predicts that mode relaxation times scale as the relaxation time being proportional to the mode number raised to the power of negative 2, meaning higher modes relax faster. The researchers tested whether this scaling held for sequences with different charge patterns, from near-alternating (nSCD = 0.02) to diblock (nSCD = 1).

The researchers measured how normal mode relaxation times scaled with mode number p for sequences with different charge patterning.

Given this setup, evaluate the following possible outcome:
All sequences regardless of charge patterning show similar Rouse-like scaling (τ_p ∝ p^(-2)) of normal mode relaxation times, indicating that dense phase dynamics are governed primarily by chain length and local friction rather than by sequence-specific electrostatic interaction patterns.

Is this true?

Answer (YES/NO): NO